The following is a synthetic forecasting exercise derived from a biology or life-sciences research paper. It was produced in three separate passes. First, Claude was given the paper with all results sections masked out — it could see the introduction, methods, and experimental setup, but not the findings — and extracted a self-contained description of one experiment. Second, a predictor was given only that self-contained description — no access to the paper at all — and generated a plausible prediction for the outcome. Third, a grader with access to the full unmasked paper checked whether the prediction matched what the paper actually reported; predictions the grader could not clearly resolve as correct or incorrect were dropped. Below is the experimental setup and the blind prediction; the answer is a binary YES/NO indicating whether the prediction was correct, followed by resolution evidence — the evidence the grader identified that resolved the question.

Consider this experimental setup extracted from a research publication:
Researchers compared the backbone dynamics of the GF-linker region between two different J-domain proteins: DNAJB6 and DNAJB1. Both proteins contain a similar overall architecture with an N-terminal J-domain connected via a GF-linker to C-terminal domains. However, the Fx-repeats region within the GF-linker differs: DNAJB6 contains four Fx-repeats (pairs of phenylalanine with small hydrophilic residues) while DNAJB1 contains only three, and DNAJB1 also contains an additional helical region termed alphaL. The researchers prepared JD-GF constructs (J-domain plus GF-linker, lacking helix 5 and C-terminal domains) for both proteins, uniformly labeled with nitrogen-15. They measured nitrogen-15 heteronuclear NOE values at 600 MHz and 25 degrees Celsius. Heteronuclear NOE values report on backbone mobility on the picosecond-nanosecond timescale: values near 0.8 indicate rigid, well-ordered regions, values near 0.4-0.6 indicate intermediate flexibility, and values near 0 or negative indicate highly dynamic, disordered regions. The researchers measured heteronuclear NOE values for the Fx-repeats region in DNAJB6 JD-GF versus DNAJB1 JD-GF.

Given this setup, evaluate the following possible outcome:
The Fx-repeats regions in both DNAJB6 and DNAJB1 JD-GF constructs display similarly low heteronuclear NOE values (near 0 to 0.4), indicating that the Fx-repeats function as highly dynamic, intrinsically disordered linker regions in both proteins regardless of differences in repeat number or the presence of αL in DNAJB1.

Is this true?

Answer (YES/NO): NO